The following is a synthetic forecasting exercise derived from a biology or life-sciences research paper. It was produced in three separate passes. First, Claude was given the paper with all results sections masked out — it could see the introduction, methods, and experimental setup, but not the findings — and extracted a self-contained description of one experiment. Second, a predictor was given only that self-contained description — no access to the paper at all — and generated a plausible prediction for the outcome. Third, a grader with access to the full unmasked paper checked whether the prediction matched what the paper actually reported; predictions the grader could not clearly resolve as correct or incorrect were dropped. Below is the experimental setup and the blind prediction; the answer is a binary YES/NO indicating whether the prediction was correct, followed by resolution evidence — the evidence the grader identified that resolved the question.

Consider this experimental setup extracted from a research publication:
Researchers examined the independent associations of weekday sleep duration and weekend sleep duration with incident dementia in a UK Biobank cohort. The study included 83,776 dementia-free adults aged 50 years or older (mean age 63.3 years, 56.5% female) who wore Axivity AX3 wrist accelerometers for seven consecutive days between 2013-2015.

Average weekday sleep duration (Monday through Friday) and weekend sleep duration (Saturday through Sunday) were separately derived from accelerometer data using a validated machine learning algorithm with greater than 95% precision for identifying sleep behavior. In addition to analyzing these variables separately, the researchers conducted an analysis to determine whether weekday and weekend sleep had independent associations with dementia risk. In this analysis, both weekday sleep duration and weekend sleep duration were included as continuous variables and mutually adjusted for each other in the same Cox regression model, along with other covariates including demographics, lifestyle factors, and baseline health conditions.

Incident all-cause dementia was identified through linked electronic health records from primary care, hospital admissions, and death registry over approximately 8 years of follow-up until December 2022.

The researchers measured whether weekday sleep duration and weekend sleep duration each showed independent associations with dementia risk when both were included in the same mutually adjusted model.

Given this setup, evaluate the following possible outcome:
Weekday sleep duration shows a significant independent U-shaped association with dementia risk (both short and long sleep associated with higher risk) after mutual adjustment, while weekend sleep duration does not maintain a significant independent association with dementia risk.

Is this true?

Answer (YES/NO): NO